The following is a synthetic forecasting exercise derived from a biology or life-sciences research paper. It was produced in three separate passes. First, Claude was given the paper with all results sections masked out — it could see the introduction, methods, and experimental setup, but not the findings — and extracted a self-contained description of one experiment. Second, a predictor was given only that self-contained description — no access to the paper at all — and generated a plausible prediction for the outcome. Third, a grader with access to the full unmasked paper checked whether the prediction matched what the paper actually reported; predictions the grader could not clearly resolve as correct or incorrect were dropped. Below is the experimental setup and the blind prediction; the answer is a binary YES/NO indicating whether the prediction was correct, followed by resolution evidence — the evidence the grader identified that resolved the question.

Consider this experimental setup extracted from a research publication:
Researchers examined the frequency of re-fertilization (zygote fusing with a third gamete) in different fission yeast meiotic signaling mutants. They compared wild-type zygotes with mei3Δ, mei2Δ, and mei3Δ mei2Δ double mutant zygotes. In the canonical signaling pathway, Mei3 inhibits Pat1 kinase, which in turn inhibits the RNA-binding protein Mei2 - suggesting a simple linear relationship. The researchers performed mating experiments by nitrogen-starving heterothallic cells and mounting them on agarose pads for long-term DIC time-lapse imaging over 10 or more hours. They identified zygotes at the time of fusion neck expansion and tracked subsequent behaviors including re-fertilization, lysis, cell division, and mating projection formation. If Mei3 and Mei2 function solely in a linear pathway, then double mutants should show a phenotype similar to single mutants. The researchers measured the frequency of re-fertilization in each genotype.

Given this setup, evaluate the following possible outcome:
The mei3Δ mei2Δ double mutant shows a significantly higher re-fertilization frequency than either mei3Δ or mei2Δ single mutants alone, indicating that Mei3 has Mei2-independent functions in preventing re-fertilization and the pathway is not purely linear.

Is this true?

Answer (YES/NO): YES